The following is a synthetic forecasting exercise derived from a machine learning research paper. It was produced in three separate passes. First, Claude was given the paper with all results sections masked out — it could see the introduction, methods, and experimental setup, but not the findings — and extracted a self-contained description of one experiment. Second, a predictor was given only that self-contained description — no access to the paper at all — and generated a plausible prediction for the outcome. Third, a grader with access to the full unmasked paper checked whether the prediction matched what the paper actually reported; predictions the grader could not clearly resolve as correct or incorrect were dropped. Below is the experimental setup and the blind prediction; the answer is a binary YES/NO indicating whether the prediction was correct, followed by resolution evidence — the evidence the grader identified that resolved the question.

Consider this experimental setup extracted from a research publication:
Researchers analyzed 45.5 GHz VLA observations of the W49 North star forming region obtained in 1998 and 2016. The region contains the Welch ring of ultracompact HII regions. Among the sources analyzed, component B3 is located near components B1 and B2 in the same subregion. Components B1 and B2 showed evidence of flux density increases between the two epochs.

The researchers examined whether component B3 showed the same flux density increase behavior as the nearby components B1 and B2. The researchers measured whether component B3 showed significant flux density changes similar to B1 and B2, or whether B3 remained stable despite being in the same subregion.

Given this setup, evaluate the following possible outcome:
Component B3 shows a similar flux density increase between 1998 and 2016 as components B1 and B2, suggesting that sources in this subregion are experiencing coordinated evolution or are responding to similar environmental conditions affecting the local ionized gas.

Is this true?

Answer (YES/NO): NO